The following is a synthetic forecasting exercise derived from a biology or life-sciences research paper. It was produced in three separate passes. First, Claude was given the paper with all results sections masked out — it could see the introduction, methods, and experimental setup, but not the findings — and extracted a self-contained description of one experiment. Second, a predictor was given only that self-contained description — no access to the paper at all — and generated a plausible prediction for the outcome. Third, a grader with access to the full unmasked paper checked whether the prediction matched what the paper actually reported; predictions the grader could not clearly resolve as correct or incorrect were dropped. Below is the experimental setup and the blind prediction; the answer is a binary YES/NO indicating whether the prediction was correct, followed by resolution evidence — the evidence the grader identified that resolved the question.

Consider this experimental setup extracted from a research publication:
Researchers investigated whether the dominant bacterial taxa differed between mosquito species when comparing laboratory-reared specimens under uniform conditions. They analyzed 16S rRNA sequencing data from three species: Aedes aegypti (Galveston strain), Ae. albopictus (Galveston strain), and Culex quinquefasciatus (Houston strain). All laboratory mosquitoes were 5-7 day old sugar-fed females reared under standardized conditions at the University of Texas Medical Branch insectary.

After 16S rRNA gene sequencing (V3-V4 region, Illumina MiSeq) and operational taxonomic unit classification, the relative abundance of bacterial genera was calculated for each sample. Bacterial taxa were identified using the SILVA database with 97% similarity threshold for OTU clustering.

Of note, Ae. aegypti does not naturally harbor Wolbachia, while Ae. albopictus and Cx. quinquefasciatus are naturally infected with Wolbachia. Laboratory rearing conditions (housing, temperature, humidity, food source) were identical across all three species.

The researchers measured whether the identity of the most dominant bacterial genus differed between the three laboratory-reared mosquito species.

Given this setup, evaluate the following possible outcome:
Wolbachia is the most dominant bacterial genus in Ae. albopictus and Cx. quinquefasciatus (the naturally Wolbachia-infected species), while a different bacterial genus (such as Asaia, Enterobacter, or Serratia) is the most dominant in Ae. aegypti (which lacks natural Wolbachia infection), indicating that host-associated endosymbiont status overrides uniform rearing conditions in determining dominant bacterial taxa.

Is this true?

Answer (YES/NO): YES